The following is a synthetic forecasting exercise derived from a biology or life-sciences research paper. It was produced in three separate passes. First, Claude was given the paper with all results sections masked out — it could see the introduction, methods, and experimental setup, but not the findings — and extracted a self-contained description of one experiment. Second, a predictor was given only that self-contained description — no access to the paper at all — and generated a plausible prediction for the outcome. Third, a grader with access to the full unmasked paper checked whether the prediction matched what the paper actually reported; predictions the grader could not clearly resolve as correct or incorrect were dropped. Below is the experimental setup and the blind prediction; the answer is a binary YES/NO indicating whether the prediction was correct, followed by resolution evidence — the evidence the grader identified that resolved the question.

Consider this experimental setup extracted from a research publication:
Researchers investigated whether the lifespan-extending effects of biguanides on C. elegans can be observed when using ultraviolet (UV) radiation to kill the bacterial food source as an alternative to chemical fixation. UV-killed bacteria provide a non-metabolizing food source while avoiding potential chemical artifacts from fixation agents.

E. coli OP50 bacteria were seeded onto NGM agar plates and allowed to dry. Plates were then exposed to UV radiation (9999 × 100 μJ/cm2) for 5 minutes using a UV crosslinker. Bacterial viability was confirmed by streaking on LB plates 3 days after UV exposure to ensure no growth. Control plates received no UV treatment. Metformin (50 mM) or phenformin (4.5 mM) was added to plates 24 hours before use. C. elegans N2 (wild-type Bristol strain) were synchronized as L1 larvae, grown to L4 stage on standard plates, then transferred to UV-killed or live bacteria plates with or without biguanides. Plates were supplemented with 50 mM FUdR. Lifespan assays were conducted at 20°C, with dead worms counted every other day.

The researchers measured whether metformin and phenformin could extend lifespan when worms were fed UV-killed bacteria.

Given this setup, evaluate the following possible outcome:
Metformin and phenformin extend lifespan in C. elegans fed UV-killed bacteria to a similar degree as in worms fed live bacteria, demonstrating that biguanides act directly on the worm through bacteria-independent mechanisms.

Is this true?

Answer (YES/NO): NO